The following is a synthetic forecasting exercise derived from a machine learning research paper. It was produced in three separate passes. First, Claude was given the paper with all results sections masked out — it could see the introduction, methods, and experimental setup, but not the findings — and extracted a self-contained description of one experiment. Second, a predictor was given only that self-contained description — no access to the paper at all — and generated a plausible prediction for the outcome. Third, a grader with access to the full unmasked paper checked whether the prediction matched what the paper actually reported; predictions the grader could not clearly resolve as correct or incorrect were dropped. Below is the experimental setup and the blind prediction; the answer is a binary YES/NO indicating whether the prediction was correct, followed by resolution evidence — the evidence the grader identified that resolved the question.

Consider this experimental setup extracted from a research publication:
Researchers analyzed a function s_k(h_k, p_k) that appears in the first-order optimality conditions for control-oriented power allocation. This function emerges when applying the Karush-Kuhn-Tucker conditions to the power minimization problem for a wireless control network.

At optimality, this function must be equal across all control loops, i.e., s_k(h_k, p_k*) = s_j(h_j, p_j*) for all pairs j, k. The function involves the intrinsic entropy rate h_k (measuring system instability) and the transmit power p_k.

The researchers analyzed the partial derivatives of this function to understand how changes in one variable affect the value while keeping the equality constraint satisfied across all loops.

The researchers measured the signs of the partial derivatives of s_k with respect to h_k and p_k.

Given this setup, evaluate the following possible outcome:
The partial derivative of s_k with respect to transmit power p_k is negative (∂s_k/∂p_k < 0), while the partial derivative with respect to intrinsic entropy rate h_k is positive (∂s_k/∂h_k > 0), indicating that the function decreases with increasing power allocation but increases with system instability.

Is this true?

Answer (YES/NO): YES